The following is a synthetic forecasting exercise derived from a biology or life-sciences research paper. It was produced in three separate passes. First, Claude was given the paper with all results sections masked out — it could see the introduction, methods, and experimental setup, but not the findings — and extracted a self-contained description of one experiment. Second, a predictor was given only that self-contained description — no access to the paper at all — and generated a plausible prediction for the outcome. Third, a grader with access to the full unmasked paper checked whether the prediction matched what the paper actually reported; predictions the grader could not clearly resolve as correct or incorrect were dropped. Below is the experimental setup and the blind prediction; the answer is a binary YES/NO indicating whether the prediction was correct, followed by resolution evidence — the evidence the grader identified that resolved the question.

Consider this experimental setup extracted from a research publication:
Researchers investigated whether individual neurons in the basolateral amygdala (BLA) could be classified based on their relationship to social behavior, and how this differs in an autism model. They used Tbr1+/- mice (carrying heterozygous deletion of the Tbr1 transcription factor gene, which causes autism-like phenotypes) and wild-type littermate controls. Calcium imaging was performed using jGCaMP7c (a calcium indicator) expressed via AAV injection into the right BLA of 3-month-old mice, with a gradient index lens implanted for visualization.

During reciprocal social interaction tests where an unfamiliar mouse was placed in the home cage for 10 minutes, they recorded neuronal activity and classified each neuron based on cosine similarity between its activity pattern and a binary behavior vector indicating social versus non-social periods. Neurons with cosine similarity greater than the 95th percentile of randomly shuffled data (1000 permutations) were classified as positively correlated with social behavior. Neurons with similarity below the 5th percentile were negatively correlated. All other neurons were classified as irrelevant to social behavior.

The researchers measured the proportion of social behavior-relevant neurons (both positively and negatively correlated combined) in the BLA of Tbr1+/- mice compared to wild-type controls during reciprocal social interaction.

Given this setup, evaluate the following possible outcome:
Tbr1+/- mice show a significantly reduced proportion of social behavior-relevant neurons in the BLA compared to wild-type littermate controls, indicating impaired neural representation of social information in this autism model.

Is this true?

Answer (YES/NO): NO